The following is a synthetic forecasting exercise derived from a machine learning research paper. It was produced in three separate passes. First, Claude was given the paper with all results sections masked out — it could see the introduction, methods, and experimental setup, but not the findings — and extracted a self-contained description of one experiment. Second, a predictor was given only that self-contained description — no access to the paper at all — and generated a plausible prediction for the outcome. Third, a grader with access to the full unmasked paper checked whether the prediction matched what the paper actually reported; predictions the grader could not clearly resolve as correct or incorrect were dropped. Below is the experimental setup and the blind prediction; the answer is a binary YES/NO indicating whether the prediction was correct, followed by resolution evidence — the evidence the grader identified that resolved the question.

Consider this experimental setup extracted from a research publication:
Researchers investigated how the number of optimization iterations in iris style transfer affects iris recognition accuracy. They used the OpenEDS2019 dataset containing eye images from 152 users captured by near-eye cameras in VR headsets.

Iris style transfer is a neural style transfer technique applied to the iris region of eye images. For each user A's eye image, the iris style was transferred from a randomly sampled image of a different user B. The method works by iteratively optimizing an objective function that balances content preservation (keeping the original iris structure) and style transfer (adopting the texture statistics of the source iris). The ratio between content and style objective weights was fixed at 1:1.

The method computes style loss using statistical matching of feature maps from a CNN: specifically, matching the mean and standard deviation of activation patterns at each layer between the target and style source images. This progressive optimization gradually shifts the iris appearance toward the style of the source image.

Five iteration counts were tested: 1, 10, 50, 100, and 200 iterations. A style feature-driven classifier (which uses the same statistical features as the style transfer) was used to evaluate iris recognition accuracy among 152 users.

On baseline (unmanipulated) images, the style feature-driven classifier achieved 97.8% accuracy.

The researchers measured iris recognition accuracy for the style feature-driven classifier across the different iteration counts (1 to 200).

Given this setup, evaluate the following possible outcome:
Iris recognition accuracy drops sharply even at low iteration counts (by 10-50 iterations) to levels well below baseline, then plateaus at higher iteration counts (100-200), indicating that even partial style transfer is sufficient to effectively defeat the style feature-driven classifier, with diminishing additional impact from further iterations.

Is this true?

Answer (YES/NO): NO